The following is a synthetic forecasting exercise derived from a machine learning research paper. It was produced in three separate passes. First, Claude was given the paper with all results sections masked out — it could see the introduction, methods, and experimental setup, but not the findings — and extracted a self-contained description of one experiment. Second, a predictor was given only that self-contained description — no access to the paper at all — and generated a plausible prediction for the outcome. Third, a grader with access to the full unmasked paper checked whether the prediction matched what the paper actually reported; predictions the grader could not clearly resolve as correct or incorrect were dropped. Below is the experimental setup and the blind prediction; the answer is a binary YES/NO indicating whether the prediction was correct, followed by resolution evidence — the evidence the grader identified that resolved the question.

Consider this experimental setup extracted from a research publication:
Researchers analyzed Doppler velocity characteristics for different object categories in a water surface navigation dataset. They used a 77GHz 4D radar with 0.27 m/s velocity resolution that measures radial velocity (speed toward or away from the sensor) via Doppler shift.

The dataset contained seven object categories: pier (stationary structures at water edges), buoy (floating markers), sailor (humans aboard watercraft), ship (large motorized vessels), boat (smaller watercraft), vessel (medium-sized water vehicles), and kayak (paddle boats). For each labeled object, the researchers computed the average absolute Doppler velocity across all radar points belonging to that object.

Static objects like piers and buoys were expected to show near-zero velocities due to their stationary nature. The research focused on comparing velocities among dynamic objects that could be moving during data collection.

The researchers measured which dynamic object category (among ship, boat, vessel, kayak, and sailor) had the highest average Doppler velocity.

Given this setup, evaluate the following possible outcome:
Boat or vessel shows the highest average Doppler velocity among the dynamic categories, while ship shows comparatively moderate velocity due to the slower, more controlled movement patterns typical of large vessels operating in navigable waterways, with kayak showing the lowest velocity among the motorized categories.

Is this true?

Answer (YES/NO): NO